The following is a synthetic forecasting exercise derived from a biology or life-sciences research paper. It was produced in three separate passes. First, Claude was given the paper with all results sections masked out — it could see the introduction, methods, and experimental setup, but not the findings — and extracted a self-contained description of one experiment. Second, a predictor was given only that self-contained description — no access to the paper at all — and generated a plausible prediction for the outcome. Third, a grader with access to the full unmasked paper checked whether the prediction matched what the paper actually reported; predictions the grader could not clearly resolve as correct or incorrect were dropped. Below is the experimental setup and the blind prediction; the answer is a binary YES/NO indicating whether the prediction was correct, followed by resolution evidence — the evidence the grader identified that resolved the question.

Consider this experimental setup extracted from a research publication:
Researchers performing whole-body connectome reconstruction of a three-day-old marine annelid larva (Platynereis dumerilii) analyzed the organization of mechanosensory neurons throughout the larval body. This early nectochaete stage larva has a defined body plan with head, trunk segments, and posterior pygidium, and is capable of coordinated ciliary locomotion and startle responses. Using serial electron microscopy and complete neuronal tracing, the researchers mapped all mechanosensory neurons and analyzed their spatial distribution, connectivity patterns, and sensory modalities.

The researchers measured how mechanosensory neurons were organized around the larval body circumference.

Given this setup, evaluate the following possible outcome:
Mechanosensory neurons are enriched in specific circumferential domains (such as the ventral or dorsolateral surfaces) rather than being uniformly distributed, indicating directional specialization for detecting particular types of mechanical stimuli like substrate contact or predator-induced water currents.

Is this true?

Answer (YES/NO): NO